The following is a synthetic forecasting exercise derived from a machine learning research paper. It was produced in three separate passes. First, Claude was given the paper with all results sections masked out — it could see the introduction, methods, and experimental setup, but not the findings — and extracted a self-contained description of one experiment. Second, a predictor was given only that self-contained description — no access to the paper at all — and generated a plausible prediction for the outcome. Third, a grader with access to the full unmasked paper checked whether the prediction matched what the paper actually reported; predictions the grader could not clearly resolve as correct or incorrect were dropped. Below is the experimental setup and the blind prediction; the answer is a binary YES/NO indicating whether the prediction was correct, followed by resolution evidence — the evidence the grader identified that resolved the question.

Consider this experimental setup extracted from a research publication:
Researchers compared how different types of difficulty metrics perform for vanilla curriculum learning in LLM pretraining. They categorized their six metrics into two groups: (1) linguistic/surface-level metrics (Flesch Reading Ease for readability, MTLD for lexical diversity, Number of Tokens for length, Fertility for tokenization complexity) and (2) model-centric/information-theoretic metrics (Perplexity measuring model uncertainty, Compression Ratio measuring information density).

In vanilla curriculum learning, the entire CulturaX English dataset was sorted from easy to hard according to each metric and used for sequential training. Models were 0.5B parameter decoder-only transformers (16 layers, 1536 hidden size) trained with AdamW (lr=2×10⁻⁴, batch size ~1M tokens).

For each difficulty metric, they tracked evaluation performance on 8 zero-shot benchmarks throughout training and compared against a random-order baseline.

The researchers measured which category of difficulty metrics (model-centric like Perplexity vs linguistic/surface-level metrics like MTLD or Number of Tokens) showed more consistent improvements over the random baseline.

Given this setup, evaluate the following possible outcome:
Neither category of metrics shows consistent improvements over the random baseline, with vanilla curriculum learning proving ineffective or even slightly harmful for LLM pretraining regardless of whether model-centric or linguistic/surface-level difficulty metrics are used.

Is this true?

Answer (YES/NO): NO